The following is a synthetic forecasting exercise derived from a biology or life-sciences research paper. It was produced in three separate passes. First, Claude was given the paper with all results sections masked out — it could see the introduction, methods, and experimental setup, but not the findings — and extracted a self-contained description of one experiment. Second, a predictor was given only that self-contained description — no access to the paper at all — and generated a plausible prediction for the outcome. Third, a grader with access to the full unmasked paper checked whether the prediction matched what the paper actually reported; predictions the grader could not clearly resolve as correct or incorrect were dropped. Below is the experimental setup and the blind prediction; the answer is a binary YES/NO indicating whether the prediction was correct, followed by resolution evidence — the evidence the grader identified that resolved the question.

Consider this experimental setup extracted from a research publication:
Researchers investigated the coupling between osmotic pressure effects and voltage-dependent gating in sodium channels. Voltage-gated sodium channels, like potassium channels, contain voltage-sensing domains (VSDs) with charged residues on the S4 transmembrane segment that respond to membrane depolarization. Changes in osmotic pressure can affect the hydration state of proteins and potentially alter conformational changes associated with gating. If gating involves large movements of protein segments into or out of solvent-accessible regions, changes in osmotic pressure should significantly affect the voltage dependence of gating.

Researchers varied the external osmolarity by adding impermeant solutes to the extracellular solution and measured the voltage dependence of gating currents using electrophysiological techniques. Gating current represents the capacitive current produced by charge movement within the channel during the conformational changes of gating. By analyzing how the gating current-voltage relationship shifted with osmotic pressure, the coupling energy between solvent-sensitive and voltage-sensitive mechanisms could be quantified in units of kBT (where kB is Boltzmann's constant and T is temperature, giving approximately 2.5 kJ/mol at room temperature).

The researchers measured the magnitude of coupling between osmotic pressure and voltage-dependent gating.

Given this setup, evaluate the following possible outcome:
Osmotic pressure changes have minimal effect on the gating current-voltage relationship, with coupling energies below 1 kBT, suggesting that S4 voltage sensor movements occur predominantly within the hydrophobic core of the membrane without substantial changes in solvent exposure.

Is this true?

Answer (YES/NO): YES